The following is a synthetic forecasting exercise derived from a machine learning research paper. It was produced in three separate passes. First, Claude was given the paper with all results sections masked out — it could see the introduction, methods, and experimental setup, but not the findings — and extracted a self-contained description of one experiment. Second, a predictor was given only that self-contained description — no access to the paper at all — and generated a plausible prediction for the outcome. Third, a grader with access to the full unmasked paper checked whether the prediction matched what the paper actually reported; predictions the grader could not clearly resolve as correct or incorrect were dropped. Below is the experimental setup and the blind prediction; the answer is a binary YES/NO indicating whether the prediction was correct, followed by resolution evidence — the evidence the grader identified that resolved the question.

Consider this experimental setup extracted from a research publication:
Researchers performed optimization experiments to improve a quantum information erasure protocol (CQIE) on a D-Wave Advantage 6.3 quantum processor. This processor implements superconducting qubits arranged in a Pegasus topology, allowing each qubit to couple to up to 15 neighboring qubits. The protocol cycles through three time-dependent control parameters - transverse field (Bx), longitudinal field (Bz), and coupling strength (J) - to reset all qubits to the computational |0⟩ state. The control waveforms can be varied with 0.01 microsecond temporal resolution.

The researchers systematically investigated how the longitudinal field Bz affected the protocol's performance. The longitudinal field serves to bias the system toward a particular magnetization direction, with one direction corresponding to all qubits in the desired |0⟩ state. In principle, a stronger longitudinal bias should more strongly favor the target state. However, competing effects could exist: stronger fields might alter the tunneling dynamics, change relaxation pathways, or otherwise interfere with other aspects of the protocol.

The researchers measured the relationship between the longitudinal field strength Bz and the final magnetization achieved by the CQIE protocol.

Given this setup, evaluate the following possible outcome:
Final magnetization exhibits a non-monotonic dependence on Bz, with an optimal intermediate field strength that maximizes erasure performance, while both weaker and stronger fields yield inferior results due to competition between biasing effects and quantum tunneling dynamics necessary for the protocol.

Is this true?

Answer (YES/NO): NO